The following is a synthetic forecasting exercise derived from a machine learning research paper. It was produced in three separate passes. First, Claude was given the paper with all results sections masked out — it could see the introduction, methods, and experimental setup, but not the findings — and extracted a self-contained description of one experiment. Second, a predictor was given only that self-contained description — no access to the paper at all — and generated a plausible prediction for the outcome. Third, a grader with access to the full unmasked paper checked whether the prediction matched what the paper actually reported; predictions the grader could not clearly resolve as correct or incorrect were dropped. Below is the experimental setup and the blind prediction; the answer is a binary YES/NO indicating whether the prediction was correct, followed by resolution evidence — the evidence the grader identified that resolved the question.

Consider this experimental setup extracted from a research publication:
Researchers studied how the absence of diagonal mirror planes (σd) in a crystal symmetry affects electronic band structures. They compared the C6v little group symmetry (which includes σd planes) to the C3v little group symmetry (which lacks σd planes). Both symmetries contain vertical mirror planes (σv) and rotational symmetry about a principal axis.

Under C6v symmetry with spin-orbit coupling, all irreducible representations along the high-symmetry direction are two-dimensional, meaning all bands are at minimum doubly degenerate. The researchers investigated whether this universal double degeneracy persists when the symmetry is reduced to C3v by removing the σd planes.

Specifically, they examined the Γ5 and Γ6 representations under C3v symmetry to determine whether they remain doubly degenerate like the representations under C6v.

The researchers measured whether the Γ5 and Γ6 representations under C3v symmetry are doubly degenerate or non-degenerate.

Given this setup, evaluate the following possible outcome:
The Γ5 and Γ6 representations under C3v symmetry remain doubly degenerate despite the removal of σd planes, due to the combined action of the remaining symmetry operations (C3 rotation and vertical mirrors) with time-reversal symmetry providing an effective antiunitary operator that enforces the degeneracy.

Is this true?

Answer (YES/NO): NO